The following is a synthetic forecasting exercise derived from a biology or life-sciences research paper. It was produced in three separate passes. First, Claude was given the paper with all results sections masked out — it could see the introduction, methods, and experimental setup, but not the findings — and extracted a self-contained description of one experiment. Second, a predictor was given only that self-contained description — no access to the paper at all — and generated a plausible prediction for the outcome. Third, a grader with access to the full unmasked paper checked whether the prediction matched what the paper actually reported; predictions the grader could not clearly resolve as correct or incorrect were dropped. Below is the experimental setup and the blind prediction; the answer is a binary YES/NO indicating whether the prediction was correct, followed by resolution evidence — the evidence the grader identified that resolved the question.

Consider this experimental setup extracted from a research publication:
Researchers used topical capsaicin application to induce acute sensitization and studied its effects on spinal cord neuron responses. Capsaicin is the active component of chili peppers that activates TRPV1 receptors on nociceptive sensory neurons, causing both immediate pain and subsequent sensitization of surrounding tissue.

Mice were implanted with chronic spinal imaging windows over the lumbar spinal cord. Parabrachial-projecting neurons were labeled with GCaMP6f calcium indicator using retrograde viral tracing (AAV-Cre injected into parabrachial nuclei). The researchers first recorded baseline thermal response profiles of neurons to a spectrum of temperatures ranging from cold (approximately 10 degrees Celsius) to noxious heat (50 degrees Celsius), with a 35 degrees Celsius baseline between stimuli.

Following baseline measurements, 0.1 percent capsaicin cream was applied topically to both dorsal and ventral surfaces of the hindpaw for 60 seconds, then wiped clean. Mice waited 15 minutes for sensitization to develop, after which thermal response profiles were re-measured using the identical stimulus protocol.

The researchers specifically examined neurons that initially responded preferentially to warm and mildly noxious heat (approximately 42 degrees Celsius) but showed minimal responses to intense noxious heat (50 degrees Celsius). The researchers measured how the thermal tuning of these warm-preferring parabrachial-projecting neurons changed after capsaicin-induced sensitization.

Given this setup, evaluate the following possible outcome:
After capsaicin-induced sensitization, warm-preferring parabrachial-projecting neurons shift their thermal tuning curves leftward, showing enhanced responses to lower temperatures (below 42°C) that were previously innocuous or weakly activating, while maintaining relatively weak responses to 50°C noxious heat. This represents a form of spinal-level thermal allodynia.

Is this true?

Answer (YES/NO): NO